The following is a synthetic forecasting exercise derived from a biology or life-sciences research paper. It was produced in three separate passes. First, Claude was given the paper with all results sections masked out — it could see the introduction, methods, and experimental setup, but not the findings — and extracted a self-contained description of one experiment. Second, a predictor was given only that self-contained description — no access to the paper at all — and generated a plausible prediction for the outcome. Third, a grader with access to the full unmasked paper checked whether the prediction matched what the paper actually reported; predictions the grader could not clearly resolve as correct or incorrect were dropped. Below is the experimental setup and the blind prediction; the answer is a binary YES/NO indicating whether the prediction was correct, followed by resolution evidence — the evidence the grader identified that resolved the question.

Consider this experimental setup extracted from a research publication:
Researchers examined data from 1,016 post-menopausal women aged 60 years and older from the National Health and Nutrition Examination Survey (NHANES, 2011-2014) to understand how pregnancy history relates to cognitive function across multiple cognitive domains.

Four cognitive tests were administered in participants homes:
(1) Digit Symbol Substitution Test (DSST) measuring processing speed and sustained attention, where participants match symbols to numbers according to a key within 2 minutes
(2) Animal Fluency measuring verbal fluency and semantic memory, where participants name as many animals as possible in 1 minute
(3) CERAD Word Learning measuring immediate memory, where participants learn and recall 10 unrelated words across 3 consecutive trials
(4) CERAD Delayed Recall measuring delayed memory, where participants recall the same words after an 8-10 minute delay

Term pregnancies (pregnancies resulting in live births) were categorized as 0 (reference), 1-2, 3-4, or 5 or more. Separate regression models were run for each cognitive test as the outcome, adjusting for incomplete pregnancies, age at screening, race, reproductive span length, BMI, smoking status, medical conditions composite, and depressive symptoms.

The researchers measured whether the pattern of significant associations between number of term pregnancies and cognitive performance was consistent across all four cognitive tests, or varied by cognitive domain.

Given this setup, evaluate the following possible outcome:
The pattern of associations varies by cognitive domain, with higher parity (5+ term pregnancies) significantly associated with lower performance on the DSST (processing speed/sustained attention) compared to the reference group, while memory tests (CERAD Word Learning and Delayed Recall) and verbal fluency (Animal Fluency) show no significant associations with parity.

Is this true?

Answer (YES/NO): NO